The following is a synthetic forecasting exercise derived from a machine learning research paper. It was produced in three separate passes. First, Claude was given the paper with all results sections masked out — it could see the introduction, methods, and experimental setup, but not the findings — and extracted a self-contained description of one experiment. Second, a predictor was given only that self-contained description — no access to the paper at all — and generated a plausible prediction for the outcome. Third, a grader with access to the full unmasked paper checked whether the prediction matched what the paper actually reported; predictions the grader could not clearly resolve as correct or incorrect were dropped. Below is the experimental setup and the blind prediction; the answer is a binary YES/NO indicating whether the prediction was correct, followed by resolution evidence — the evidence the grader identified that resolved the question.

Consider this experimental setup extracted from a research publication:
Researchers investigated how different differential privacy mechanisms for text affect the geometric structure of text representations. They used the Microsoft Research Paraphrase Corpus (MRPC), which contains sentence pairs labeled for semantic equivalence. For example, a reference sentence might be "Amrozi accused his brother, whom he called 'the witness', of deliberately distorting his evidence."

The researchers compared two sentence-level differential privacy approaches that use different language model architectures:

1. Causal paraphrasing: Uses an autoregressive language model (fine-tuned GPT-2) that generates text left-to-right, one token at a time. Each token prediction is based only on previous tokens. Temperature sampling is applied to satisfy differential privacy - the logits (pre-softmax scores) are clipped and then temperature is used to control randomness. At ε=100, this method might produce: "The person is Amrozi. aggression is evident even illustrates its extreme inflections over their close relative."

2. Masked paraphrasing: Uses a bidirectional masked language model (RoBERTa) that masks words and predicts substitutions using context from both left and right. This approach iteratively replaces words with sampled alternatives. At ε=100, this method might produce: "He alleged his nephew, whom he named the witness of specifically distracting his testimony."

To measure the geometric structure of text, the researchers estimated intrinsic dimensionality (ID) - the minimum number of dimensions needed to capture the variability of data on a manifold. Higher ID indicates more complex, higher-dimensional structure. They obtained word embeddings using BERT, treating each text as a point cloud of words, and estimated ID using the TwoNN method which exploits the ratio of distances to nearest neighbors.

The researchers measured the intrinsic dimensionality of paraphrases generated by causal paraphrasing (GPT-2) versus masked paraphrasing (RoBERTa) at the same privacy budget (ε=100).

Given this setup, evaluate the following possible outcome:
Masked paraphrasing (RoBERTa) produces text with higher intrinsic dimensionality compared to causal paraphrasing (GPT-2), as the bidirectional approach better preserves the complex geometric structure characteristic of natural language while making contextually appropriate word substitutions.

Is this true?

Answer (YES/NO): NO